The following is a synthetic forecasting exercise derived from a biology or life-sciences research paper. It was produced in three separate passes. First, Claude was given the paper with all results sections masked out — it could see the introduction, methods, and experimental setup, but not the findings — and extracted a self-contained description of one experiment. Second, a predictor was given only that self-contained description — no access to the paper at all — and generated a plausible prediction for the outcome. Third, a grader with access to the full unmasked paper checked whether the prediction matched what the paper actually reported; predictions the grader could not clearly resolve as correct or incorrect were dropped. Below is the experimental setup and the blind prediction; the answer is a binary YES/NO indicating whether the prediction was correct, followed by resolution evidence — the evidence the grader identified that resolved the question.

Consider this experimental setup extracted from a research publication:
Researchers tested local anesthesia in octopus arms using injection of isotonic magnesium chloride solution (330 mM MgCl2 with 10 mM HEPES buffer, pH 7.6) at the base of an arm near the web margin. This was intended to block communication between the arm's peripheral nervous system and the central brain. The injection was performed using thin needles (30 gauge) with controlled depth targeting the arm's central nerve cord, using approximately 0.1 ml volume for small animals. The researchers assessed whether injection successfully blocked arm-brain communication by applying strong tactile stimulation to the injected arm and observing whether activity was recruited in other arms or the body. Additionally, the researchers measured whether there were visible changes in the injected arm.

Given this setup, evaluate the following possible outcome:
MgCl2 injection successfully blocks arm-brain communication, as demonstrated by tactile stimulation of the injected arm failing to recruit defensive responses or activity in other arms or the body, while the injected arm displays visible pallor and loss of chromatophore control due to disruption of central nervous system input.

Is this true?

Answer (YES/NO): YES